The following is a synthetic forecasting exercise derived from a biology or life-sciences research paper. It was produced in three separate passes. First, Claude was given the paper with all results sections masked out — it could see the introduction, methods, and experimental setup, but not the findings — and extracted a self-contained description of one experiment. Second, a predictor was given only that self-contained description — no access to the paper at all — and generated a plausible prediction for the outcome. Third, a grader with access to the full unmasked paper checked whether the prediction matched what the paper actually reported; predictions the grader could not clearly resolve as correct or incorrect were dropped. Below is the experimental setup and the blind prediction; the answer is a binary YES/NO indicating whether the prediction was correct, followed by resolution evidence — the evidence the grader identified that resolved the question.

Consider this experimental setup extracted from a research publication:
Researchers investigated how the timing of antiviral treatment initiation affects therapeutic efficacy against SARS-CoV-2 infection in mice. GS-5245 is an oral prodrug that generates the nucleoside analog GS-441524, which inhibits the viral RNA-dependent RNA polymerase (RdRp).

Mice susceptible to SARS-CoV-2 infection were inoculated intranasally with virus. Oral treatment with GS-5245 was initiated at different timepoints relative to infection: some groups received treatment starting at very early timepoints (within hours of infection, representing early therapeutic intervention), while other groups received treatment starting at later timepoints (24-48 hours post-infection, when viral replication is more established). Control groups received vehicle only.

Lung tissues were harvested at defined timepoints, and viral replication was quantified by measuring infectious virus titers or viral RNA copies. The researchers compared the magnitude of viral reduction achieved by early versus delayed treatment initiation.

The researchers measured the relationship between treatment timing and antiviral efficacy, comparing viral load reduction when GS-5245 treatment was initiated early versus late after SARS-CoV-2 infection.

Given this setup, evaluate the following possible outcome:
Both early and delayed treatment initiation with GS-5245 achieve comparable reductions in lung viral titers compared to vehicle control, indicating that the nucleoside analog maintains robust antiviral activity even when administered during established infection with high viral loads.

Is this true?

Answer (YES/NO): NO